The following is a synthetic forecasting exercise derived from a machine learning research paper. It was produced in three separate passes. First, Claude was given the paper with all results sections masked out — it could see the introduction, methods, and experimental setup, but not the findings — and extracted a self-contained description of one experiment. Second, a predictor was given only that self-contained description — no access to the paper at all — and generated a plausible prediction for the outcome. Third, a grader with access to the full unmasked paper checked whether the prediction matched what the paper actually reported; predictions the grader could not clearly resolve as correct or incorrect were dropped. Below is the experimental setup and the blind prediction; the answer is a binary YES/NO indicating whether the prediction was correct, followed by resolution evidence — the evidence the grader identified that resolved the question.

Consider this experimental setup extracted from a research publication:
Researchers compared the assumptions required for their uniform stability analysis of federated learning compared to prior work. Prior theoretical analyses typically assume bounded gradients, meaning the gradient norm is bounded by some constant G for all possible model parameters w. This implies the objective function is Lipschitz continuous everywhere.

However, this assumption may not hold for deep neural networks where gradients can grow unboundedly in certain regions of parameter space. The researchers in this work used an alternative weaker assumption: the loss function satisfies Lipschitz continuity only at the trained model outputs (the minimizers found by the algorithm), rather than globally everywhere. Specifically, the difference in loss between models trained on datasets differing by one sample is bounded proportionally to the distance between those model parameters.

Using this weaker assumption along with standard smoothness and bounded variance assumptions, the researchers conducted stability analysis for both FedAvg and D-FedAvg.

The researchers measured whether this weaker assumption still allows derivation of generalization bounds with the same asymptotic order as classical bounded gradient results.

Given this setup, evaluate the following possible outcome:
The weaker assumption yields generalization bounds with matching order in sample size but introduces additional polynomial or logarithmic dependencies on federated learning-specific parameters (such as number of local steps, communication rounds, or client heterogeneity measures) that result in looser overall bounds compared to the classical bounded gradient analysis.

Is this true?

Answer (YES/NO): NO